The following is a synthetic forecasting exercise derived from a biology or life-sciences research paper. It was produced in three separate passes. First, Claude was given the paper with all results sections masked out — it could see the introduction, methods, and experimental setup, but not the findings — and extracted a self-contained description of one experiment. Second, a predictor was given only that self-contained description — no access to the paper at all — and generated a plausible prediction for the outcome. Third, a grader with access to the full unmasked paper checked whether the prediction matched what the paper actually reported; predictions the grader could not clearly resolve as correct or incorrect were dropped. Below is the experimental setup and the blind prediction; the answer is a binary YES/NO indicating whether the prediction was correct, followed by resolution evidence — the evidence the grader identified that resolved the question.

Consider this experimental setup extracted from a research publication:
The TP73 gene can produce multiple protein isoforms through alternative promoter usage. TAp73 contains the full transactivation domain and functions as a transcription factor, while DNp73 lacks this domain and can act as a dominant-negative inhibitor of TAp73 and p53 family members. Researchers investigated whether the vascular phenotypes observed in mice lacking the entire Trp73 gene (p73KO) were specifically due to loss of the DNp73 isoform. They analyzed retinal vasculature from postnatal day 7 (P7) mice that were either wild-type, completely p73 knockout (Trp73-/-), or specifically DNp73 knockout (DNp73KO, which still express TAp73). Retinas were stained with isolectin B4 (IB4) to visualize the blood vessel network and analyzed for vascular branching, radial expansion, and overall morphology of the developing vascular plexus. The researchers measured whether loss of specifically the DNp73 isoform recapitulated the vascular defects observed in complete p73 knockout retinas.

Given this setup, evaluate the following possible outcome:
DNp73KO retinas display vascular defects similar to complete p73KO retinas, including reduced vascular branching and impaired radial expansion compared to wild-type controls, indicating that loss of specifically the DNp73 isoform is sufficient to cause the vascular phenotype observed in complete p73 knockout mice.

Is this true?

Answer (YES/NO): NO